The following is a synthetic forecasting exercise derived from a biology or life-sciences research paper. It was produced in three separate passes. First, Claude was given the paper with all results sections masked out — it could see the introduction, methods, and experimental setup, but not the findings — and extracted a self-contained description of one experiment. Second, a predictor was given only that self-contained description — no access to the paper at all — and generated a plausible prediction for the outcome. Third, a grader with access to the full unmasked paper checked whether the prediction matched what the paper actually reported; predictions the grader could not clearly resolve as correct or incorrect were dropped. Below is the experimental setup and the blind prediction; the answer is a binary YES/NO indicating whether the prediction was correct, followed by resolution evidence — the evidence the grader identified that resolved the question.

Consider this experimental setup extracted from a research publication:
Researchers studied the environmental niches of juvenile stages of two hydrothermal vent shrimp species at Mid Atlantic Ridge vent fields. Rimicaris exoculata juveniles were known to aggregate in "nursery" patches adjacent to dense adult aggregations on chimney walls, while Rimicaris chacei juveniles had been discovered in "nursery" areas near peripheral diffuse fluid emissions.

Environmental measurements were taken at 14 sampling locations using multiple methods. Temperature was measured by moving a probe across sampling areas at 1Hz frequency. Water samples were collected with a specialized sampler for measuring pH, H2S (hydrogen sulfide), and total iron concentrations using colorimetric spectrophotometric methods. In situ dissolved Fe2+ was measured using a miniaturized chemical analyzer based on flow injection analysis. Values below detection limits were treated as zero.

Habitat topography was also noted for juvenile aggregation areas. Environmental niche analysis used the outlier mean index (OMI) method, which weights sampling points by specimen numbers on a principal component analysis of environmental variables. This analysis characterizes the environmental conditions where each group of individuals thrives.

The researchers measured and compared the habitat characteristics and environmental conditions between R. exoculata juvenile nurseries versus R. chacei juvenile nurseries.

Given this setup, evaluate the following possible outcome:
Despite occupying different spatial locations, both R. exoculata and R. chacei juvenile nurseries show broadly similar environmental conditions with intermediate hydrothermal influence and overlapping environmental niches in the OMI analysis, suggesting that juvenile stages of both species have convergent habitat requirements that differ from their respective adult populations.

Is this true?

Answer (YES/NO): NO